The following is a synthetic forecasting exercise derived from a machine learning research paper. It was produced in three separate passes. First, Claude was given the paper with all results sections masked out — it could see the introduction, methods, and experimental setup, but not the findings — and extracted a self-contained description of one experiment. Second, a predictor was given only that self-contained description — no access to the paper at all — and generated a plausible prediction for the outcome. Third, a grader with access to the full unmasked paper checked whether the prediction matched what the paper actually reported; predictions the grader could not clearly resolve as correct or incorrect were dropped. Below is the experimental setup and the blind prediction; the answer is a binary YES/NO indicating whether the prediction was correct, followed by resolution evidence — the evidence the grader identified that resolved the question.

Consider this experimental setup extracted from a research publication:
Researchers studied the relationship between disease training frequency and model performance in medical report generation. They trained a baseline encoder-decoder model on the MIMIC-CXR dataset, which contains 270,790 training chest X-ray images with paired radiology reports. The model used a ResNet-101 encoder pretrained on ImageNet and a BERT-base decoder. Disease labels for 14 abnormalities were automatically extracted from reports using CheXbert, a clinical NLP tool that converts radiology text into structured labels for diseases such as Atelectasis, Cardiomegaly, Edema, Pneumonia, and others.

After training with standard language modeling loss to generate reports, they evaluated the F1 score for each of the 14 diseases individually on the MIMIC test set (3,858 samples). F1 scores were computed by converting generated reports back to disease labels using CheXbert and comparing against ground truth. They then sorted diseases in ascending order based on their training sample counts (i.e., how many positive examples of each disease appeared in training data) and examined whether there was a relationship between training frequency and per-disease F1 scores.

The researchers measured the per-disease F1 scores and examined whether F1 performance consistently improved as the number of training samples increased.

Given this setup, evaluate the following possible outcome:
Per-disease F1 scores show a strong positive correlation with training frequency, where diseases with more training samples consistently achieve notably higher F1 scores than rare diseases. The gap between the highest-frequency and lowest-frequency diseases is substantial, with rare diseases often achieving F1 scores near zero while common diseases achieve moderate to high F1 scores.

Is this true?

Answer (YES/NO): NO